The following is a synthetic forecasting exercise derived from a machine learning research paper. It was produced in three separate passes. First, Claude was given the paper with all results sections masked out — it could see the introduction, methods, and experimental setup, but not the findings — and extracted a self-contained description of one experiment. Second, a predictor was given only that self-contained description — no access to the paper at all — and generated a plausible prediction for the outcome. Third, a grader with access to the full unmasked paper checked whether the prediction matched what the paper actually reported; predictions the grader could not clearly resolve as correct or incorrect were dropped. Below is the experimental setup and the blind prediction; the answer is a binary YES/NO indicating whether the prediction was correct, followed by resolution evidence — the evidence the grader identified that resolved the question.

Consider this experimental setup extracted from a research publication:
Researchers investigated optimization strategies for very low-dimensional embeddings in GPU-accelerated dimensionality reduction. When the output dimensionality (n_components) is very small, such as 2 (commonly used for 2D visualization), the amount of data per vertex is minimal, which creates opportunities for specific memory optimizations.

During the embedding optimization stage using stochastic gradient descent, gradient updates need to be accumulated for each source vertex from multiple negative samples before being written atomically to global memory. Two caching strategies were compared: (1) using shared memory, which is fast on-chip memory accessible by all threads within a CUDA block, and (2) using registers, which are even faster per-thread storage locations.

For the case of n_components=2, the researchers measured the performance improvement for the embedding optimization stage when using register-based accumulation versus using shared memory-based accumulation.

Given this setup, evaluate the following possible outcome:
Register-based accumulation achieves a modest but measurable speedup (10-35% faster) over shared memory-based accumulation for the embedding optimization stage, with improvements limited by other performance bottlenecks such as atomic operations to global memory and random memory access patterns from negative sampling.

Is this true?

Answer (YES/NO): NO